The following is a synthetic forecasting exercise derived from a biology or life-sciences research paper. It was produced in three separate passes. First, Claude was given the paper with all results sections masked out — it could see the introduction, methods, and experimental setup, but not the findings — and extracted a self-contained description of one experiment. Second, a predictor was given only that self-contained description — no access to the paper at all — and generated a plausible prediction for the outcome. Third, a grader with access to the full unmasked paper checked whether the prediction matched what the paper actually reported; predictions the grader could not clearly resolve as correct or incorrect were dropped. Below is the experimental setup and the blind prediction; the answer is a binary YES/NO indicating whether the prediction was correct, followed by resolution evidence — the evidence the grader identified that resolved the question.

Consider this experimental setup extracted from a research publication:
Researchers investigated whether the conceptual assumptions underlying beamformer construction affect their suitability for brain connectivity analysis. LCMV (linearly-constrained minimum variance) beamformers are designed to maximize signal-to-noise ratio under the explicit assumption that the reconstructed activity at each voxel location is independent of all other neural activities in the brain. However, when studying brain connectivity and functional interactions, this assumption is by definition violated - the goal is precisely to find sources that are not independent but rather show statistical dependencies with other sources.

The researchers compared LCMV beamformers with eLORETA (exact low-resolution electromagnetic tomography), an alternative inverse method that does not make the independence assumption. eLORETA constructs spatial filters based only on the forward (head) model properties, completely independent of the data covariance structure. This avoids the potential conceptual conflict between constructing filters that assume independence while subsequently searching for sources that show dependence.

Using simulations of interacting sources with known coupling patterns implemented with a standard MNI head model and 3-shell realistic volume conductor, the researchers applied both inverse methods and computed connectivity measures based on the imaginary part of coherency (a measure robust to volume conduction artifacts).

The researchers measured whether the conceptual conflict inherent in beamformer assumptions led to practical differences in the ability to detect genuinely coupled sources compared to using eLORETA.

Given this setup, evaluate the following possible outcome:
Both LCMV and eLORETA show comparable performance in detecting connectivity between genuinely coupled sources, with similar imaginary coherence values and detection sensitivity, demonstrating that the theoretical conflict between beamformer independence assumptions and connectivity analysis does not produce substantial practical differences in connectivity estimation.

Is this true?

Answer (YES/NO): NO